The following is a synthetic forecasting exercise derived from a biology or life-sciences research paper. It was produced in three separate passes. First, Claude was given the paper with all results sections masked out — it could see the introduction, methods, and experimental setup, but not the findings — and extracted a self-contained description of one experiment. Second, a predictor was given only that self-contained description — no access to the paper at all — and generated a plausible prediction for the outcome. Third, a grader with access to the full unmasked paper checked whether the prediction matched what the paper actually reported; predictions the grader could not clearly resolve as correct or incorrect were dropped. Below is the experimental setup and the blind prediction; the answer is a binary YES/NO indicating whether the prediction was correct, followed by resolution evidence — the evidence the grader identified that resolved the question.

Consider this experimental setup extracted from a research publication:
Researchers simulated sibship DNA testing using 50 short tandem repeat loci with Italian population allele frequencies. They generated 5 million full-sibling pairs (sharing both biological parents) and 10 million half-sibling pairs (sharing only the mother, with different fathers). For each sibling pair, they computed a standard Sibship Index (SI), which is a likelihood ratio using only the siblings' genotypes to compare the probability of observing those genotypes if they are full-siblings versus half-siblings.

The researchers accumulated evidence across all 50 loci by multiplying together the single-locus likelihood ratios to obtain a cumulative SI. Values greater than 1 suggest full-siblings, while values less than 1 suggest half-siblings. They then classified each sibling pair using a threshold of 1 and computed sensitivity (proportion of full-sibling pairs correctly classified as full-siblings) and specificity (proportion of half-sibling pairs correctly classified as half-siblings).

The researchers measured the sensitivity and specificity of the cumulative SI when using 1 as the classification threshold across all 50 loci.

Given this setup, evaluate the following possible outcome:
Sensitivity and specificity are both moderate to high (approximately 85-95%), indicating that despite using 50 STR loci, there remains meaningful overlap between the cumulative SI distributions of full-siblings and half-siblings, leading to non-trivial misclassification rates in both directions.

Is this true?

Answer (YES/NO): NO